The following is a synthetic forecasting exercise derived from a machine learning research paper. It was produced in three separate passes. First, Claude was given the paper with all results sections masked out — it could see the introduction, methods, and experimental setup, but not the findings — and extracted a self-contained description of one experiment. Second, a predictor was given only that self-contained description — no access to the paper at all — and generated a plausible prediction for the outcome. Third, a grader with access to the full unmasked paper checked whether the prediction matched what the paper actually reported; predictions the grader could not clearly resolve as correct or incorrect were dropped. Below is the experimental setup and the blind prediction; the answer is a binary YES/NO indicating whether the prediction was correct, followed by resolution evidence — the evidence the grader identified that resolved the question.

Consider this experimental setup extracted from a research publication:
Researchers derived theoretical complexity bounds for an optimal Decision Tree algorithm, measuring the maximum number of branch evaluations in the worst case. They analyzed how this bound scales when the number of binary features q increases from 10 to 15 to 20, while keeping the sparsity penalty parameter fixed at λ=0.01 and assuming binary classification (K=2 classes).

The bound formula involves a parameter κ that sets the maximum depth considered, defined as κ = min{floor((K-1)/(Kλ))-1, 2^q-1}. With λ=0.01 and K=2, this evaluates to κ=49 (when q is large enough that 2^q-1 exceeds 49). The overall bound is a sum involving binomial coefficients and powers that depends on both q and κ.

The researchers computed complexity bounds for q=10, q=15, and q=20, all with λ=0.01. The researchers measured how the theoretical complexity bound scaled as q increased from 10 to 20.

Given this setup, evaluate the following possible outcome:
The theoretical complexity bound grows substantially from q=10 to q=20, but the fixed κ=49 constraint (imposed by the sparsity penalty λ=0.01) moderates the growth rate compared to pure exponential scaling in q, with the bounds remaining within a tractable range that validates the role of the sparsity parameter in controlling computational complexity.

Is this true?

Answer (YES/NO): YES